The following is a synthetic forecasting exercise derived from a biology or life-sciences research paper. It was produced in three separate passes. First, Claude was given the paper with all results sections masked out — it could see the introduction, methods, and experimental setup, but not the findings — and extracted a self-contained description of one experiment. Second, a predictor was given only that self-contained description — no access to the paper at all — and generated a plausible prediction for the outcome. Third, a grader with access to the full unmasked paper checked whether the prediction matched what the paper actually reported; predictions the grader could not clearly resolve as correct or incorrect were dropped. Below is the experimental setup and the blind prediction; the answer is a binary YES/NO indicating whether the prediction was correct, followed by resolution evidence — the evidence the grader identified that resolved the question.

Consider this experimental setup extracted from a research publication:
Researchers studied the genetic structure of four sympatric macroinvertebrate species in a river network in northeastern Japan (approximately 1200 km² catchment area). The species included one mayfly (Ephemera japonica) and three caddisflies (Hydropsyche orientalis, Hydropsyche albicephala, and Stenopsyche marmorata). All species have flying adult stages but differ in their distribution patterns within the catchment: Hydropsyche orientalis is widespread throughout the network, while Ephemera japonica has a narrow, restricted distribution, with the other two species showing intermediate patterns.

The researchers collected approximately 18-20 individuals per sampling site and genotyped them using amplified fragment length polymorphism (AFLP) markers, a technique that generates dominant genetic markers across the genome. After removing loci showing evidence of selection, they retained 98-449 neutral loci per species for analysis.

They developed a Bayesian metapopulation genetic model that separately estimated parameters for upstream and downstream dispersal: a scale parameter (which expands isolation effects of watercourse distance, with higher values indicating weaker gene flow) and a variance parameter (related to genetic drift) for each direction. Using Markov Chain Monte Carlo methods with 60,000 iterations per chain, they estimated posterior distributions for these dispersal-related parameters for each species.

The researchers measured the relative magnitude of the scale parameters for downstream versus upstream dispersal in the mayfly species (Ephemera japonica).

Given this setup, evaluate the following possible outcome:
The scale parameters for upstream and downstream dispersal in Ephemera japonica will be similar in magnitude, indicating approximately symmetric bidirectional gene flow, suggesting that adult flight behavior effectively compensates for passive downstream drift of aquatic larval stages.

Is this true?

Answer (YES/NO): NO